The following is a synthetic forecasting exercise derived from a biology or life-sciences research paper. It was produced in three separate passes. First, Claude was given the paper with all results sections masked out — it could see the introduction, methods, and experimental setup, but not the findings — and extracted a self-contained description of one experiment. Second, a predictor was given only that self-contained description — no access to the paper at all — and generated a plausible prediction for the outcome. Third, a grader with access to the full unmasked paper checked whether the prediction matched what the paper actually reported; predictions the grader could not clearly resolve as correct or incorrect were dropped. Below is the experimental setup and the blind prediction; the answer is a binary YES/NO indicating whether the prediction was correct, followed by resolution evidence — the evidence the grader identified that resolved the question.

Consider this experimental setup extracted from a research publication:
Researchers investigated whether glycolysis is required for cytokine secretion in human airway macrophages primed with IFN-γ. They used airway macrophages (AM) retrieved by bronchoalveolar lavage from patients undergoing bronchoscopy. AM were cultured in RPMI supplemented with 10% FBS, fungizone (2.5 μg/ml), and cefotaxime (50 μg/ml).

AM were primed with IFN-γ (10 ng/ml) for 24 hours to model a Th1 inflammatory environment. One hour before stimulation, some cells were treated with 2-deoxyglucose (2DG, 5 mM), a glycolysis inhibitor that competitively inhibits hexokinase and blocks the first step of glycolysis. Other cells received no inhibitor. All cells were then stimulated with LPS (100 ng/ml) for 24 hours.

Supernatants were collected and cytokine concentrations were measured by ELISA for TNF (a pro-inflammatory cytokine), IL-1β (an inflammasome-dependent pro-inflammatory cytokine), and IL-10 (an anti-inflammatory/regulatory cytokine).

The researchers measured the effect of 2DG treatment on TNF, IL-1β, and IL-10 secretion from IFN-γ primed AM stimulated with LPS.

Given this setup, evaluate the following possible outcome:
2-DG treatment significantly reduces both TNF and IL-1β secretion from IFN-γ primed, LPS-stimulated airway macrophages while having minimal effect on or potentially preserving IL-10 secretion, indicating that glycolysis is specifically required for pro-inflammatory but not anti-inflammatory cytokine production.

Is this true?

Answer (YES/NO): NO